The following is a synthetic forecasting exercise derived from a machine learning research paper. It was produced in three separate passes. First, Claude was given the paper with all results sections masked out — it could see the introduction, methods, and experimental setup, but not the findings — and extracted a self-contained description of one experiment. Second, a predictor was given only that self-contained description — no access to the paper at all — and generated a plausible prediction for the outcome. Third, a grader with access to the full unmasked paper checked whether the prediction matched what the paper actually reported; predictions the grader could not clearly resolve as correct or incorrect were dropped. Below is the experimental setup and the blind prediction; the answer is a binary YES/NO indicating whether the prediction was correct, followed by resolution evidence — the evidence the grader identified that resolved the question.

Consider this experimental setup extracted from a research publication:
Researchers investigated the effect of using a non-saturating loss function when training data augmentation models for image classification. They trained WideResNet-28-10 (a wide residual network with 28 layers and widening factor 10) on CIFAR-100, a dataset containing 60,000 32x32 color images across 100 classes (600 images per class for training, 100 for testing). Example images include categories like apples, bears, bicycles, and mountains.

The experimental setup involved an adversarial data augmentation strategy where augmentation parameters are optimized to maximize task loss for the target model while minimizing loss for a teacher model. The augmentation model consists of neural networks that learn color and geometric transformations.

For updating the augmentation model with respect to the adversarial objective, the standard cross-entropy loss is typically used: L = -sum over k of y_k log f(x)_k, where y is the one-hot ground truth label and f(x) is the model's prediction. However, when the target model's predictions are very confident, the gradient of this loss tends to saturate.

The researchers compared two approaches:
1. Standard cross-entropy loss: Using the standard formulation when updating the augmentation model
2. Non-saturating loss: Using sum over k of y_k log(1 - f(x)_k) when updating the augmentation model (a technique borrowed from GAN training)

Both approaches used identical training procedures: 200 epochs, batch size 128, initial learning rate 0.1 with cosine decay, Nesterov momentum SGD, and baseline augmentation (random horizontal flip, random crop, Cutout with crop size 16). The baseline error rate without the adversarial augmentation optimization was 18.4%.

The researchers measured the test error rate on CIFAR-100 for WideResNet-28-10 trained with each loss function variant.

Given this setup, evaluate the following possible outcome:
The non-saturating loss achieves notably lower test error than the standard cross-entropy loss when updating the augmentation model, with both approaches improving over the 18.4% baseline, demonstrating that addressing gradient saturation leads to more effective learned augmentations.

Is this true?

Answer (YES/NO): NO